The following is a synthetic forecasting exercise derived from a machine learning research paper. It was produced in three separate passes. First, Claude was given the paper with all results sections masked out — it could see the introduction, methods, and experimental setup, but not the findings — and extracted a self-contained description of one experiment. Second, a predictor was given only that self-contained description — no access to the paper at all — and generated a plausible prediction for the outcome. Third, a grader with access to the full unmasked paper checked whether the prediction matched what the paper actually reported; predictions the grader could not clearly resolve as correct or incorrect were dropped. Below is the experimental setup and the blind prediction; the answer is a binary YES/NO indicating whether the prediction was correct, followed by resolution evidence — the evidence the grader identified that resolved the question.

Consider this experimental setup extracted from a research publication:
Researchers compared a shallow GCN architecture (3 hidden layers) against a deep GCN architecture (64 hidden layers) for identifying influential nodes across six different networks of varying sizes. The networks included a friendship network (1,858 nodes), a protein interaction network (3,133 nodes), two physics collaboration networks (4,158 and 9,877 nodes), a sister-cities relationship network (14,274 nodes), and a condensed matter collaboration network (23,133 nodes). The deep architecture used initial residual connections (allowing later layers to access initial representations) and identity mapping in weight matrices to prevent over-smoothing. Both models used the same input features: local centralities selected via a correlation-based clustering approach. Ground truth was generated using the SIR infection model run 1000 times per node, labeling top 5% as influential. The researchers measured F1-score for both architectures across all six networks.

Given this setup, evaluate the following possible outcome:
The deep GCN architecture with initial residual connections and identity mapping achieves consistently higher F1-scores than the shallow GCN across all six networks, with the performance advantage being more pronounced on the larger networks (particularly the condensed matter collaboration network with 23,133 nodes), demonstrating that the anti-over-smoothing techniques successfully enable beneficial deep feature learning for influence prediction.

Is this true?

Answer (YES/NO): NO